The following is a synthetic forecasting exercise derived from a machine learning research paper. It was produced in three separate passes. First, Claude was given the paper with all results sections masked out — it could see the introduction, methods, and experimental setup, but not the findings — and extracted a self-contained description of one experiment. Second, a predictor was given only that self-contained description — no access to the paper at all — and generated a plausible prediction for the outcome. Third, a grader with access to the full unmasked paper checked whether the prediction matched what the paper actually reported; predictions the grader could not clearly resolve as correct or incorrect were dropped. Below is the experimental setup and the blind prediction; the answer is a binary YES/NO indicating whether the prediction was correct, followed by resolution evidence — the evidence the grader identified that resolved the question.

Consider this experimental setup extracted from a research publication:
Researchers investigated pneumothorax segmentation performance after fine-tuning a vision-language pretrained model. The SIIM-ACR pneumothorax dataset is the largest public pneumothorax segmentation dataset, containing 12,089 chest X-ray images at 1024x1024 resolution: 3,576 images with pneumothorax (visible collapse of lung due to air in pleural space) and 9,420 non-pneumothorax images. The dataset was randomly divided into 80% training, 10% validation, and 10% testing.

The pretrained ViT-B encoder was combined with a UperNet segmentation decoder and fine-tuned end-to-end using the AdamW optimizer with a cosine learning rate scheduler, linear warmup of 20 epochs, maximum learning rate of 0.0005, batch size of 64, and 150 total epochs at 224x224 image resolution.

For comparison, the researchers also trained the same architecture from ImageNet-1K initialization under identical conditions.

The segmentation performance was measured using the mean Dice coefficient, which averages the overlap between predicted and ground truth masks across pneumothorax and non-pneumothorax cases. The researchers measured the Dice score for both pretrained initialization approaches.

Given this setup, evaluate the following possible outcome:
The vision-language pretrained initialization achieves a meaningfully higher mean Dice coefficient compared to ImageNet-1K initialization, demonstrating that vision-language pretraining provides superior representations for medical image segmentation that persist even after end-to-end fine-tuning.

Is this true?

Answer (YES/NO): NO